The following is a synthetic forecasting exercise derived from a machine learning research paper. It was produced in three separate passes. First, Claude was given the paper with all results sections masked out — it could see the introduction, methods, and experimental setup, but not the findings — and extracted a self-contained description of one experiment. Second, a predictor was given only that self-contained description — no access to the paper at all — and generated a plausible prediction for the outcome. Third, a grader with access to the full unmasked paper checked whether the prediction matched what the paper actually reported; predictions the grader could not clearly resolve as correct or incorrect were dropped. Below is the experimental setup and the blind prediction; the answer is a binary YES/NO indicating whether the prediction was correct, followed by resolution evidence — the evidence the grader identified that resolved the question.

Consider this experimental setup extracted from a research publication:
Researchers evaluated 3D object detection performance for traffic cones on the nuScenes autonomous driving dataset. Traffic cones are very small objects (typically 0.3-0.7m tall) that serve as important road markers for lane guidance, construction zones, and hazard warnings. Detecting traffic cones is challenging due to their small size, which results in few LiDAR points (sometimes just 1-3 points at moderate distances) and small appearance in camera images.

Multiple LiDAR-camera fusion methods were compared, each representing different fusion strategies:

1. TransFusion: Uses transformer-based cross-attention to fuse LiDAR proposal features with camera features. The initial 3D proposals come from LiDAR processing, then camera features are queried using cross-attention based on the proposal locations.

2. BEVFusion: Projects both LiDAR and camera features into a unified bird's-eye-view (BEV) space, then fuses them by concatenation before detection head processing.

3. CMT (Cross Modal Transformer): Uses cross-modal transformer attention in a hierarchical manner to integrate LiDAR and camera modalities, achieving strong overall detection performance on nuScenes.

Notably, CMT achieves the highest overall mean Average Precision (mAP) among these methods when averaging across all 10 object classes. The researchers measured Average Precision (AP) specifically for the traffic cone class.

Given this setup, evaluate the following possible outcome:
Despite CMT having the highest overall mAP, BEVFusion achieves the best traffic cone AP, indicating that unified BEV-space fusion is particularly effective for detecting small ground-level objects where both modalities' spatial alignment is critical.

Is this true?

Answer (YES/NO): NO